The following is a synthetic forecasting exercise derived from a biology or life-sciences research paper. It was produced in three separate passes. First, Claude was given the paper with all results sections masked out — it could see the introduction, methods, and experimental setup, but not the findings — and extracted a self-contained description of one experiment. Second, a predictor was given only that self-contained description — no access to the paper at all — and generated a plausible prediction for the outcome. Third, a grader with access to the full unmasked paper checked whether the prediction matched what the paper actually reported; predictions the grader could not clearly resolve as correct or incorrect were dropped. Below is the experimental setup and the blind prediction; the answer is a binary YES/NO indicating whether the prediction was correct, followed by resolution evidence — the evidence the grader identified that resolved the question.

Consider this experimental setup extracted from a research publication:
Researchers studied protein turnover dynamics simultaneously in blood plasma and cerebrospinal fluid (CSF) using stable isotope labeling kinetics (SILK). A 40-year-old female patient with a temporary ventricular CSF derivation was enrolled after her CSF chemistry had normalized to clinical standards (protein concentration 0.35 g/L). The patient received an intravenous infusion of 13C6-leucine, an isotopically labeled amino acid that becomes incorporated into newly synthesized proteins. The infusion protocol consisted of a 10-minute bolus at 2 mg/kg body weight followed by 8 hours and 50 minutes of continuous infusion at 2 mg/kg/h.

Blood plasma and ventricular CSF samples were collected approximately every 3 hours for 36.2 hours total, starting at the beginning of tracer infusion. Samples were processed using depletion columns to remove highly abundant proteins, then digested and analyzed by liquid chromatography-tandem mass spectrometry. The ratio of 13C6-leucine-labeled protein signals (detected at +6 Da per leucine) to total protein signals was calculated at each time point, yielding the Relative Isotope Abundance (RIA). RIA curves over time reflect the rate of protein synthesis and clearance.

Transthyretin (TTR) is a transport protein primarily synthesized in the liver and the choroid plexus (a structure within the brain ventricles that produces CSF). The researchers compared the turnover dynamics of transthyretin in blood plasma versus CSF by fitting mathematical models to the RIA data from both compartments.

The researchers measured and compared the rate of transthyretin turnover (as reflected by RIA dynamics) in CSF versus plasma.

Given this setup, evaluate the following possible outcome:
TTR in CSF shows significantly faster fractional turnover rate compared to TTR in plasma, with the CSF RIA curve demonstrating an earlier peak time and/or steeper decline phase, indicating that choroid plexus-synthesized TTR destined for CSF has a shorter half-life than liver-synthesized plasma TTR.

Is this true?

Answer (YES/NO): YES